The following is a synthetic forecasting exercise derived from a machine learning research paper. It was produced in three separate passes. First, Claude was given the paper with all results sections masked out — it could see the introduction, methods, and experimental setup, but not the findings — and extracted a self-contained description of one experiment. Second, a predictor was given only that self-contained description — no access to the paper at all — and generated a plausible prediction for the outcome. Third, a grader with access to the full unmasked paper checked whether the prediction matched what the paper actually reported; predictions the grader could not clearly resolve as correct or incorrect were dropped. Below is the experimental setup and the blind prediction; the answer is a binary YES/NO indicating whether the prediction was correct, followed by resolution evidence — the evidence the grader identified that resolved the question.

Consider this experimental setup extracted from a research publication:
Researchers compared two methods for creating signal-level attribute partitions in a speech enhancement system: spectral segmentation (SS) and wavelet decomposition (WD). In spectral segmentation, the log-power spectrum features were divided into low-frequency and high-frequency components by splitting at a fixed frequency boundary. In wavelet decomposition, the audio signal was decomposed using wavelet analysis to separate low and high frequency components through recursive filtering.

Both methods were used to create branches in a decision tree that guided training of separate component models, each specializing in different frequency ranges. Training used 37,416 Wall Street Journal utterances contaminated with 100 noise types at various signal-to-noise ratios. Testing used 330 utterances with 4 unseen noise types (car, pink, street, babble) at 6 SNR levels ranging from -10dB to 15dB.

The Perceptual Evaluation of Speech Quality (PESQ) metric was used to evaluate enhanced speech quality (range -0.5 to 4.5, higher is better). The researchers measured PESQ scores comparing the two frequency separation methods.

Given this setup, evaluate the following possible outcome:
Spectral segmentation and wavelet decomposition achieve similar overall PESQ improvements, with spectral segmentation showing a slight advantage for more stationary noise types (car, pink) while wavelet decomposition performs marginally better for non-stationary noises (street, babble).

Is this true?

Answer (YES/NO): NO